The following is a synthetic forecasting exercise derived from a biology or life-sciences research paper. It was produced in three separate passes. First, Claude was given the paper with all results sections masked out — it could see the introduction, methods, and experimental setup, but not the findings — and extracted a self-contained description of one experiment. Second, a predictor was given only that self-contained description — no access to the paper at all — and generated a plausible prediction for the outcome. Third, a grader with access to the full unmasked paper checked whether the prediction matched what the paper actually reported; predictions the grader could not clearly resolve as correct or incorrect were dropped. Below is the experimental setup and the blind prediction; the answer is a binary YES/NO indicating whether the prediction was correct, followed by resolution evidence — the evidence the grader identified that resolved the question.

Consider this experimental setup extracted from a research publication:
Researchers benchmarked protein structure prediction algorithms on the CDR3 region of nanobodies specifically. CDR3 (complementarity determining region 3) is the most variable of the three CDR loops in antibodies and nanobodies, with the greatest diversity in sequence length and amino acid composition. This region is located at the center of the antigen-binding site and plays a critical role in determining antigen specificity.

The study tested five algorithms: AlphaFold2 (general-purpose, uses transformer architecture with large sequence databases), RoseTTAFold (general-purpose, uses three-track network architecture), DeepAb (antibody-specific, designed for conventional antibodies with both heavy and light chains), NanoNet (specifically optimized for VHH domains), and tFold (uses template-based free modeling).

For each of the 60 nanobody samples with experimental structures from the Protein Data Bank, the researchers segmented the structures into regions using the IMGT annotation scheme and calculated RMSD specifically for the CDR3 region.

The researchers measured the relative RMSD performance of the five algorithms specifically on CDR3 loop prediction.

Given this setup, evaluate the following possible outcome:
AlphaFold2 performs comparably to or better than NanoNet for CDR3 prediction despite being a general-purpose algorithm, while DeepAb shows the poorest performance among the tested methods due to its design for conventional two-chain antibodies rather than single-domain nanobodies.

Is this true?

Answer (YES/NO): NO